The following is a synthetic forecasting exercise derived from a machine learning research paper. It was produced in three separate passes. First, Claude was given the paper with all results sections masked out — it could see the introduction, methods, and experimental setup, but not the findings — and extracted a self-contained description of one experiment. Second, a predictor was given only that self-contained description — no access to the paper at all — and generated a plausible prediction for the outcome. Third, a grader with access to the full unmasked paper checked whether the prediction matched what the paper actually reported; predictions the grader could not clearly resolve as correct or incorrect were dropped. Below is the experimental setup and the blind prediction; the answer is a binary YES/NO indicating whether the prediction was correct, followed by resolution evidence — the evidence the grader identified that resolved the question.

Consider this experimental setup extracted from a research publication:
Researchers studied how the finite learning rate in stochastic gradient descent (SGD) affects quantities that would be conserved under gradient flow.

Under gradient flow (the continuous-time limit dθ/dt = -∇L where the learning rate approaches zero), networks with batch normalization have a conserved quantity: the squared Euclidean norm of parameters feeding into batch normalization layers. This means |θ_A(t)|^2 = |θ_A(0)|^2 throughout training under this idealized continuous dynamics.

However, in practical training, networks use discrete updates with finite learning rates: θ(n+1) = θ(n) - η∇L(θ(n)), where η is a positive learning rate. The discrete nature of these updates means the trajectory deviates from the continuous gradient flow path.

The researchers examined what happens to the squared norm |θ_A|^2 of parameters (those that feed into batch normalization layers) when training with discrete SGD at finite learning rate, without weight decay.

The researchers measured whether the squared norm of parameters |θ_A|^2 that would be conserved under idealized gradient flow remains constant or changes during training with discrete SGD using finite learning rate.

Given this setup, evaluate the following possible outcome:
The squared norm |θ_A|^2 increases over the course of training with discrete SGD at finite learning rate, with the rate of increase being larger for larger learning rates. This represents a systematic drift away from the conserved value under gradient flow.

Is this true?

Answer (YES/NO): YES